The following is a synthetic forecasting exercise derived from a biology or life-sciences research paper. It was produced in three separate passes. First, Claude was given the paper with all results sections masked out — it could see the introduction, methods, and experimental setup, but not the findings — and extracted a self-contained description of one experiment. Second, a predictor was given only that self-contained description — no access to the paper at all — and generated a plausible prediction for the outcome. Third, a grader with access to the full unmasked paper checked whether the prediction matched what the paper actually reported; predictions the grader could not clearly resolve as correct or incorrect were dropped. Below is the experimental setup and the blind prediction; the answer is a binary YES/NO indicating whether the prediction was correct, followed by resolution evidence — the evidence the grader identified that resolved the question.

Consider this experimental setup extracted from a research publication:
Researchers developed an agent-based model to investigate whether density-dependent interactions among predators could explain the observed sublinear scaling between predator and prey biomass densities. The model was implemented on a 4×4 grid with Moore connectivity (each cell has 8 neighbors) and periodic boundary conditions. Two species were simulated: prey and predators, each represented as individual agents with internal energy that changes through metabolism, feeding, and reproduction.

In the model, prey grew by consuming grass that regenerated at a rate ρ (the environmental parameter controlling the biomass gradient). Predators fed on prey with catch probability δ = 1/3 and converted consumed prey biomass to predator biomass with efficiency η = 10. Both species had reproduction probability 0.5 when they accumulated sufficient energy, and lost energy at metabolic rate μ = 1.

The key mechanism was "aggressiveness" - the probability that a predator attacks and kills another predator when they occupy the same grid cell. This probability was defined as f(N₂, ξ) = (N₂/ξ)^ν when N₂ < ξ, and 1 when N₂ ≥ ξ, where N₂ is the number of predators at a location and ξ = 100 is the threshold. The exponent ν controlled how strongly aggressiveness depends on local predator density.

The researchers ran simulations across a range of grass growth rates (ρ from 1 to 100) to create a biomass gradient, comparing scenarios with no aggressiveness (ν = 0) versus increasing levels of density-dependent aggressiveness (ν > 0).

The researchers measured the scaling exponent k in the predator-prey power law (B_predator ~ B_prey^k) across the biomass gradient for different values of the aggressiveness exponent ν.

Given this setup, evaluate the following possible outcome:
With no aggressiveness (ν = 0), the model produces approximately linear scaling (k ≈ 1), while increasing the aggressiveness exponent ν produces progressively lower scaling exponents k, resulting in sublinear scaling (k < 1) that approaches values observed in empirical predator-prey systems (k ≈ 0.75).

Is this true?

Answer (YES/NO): YES